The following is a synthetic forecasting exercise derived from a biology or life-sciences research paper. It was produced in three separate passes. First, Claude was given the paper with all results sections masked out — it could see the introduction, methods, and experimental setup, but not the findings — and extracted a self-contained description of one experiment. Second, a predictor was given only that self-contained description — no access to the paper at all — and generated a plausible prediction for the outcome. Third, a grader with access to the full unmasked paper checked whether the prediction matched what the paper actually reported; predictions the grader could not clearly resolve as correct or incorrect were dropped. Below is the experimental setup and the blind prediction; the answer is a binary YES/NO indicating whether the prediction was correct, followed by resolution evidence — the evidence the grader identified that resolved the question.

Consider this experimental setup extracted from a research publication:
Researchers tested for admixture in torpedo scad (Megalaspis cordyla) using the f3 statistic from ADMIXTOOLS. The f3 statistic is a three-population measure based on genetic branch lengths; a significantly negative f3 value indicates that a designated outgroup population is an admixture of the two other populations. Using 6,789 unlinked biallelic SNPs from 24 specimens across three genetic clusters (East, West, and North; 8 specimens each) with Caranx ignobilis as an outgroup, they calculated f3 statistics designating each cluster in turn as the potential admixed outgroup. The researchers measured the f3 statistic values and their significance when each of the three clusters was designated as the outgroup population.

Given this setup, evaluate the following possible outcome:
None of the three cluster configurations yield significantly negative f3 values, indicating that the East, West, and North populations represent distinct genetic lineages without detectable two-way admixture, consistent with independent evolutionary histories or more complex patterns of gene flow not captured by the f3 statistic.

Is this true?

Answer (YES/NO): NO